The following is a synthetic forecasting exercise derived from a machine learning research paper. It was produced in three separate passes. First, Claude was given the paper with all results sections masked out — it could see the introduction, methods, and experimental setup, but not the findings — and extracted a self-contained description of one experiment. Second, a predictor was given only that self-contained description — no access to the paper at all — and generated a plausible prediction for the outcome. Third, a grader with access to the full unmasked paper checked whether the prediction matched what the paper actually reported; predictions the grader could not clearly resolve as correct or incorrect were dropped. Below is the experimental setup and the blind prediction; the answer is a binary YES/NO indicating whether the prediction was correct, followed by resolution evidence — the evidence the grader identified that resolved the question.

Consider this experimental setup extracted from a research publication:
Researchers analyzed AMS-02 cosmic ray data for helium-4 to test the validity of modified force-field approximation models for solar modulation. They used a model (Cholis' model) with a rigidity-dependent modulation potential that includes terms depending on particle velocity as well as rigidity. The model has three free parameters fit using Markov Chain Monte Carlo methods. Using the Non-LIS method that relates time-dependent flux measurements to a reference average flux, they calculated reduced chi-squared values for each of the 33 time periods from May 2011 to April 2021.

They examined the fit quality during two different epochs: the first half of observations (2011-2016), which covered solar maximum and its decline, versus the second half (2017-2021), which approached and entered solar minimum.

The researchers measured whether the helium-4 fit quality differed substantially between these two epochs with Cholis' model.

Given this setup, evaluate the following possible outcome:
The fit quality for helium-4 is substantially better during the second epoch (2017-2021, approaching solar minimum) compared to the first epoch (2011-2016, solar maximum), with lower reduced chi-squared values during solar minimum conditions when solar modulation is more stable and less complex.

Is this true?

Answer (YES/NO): NO